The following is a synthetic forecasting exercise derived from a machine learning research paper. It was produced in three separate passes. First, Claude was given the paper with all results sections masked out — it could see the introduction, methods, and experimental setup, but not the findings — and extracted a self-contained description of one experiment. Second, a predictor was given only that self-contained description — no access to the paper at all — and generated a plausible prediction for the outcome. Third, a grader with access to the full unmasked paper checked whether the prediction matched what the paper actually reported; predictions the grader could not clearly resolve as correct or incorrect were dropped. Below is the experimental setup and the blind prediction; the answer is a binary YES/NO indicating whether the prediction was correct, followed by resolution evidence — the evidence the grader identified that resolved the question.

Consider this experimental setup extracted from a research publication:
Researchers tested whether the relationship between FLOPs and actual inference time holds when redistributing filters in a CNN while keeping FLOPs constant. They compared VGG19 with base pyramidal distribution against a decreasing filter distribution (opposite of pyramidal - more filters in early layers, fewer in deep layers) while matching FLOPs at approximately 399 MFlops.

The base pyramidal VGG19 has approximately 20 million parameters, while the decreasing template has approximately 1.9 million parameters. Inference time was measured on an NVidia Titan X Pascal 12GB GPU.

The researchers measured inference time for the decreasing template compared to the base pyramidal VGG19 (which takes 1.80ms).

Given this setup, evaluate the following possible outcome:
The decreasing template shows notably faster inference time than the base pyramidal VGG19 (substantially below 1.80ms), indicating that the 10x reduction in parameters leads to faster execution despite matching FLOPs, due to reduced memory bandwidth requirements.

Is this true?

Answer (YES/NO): YES